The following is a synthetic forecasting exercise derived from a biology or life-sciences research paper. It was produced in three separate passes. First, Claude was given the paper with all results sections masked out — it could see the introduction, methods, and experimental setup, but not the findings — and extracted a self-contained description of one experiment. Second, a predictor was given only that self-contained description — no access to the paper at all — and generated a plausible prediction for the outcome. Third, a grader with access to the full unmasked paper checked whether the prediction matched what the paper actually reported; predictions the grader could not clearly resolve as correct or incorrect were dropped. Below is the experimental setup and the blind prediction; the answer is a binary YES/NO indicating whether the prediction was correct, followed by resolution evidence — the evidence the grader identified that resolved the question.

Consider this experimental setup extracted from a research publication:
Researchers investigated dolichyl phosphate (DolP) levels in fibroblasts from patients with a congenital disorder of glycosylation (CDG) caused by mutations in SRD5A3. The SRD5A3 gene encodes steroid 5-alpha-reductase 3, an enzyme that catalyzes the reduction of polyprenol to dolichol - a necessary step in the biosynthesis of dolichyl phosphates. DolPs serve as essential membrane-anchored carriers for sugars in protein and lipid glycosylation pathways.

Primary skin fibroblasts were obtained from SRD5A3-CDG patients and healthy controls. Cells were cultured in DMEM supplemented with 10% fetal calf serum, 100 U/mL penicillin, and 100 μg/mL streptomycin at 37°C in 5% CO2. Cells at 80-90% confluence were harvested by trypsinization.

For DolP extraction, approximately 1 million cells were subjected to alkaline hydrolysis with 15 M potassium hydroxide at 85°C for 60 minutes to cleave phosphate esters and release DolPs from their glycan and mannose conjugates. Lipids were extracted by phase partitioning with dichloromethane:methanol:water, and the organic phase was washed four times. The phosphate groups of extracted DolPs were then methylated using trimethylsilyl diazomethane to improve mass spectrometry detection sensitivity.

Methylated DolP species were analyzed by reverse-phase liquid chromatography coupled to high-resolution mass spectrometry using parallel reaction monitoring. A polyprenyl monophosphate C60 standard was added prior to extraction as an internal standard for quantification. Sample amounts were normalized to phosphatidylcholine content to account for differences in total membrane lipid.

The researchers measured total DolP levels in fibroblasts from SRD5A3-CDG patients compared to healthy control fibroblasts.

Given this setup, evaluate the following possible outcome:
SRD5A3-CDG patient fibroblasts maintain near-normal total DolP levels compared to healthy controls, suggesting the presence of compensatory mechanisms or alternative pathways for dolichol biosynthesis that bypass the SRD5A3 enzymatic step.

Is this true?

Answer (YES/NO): NO